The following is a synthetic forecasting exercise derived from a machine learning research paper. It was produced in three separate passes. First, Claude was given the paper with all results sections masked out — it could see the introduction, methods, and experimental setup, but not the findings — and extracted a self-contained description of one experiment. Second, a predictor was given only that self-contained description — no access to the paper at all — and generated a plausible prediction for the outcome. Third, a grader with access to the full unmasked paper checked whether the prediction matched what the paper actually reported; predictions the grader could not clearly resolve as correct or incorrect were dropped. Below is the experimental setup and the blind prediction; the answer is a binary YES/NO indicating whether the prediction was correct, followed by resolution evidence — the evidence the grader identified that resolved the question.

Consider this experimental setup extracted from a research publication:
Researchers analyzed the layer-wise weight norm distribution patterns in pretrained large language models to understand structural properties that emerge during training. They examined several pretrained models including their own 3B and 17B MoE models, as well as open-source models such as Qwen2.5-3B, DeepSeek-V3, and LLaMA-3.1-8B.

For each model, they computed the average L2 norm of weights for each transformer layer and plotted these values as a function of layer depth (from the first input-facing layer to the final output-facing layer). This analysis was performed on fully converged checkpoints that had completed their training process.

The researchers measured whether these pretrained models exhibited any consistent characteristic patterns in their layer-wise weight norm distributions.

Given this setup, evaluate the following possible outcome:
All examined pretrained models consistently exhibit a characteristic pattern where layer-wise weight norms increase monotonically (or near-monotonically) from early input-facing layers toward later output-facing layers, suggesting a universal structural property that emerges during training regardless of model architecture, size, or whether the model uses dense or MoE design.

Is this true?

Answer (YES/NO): NO